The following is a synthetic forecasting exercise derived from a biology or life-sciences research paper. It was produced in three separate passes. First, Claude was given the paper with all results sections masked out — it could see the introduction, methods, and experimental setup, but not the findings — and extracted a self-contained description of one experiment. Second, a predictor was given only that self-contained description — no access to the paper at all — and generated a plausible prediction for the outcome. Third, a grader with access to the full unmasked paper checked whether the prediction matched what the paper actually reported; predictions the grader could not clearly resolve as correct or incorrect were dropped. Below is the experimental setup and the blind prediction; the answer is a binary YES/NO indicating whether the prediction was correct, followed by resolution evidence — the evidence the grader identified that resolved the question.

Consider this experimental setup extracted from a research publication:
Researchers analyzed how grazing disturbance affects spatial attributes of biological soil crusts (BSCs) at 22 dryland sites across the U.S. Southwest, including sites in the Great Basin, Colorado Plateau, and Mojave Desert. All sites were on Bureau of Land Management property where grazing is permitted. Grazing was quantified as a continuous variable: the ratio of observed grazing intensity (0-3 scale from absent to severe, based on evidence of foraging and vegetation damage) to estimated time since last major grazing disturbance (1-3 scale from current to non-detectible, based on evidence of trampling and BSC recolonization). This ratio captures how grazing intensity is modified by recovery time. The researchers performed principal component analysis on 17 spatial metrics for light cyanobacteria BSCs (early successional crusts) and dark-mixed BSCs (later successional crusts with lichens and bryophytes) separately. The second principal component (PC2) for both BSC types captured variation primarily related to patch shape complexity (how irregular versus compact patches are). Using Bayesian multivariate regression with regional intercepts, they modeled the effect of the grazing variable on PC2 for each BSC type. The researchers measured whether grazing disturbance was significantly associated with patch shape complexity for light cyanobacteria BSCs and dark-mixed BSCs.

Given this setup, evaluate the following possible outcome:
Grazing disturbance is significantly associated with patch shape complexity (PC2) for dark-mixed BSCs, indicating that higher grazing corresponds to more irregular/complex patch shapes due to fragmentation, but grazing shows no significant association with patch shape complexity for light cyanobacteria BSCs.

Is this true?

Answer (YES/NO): NO